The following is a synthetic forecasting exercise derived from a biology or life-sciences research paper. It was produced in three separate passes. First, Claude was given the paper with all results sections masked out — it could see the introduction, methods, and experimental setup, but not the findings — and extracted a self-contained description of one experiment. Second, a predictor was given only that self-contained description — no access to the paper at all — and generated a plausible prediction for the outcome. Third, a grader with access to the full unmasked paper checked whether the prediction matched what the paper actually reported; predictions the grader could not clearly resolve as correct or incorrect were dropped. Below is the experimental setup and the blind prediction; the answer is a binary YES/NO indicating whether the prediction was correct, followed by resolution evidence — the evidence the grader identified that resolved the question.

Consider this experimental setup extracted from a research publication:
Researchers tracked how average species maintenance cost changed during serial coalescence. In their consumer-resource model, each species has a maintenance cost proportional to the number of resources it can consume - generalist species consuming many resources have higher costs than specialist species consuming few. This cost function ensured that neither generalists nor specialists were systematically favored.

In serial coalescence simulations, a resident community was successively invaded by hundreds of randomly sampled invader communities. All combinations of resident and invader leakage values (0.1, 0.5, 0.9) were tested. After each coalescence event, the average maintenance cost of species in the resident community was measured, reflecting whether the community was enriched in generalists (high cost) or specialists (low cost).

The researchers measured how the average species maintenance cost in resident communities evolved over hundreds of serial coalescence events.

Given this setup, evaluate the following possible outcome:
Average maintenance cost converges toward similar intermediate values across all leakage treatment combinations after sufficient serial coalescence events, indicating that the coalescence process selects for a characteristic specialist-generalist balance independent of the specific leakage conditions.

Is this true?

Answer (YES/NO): NO